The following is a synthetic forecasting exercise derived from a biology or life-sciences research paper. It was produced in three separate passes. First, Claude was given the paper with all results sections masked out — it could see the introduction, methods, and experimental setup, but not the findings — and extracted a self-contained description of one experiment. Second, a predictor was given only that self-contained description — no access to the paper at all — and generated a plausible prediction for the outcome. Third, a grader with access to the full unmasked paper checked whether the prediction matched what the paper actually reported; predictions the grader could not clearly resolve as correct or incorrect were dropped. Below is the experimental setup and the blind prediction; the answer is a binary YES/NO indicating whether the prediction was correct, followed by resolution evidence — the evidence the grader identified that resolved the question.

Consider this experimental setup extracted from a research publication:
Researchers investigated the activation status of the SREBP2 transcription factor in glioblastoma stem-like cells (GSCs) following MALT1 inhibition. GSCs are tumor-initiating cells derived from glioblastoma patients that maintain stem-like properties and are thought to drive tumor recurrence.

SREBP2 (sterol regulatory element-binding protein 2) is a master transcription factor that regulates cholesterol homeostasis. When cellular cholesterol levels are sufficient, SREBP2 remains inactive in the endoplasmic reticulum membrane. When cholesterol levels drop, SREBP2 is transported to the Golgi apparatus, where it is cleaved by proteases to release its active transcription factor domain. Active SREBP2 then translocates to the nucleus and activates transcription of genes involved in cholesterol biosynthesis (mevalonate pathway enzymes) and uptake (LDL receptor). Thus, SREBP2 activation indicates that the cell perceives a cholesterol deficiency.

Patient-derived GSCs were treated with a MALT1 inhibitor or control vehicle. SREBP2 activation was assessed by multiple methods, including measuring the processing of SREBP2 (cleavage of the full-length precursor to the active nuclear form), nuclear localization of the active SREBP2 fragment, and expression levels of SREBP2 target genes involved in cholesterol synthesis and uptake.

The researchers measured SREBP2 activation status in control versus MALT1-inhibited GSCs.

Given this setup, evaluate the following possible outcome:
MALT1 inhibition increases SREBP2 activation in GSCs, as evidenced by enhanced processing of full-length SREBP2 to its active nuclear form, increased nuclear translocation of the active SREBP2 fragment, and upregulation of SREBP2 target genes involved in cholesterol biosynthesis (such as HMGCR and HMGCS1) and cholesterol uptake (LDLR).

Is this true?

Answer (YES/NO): YES